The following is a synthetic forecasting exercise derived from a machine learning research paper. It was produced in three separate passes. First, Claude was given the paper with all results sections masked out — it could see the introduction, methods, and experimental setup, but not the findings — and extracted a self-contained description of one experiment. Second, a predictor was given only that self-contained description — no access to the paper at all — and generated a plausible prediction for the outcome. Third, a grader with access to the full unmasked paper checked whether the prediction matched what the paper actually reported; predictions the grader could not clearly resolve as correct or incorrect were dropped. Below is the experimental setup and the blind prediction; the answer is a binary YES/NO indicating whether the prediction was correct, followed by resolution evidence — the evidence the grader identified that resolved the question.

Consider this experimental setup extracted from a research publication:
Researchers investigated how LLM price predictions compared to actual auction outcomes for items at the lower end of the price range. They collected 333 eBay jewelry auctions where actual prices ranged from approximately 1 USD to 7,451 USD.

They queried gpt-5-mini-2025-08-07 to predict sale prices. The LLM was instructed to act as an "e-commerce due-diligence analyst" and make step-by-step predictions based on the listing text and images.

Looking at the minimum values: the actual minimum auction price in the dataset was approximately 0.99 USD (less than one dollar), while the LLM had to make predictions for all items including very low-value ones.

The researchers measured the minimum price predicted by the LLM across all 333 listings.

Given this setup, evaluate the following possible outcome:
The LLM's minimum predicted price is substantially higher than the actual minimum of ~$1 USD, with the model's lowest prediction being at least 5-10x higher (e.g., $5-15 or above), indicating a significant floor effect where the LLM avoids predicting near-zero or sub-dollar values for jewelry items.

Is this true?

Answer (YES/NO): YES